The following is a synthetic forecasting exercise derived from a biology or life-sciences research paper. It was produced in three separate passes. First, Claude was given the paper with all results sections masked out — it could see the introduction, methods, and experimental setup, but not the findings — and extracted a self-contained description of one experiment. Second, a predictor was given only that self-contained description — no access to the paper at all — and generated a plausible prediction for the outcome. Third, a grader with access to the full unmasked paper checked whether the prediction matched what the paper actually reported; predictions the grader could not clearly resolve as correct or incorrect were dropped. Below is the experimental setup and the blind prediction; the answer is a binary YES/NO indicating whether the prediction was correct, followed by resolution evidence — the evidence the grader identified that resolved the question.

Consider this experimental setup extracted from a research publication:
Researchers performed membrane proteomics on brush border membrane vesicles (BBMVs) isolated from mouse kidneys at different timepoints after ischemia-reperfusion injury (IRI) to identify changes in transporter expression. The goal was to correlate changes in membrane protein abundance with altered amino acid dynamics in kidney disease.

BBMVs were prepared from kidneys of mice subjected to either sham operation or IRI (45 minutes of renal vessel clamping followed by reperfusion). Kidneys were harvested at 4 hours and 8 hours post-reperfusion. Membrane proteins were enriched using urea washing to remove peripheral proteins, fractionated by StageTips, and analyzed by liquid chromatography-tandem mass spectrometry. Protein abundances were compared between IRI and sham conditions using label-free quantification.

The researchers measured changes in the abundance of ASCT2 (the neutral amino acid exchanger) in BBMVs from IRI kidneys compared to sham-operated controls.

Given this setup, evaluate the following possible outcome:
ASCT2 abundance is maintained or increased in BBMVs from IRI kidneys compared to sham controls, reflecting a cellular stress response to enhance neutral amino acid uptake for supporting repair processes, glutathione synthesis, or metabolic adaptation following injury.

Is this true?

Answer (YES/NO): YES